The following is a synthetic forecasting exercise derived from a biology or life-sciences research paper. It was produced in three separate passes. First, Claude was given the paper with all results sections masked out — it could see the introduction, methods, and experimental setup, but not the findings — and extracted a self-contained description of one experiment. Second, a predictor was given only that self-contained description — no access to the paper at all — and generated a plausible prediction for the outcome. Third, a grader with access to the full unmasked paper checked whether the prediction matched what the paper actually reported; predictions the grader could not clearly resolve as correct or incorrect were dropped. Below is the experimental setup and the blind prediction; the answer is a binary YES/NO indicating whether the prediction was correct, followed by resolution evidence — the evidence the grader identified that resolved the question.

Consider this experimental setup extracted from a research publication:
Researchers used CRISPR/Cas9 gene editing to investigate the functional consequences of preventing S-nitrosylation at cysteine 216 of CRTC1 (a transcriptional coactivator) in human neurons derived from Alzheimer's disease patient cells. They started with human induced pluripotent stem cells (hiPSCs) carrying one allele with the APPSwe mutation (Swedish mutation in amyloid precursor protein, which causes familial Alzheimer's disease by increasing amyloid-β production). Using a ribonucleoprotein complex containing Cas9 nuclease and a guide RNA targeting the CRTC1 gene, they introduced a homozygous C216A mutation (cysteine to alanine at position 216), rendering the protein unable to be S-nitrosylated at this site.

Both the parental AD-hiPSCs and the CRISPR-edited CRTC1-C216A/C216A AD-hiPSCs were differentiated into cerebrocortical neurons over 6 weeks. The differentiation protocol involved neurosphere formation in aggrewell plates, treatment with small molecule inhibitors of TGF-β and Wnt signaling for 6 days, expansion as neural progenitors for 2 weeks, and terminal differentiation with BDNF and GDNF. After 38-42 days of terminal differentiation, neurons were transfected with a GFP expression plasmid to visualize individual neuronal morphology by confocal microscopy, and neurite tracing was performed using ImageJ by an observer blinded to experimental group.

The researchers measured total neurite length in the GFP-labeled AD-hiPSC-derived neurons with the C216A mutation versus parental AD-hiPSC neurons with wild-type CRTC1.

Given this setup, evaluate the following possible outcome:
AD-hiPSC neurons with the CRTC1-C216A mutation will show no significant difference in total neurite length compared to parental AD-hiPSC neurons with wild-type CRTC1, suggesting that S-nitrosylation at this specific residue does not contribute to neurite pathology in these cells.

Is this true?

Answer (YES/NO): NO